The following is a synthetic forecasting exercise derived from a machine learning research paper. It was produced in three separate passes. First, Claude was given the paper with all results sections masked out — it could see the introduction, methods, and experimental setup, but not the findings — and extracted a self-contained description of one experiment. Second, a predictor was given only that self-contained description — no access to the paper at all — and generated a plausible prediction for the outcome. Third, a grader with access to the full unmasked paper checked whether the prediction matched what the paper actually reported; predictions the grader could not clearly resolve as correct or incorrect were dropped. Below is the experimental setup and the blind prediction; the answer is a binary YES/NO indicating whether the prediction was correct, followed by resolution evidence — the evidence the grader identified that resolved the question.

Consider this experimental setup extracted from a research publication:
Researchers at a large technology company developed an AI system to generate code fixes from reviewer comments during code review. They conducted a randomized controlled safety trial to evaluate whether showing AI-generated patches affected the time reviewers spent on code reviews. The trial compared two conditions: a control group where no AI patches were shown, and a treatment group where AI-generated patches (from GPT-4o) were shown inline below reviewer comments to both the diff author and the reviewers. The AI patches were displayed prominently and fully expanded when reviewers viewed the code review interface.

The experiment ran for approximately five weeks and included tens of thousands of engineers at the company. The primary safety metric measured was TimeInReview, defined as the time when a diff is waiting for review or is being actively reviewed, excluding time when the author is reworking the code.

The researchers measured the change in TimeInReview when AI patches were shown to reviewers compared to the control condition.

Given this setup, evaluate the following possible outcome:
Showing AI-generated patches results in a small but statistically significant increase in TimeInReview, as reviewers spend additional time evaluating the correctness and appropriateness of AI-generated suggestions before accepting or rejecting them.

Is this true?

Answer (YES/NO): YES